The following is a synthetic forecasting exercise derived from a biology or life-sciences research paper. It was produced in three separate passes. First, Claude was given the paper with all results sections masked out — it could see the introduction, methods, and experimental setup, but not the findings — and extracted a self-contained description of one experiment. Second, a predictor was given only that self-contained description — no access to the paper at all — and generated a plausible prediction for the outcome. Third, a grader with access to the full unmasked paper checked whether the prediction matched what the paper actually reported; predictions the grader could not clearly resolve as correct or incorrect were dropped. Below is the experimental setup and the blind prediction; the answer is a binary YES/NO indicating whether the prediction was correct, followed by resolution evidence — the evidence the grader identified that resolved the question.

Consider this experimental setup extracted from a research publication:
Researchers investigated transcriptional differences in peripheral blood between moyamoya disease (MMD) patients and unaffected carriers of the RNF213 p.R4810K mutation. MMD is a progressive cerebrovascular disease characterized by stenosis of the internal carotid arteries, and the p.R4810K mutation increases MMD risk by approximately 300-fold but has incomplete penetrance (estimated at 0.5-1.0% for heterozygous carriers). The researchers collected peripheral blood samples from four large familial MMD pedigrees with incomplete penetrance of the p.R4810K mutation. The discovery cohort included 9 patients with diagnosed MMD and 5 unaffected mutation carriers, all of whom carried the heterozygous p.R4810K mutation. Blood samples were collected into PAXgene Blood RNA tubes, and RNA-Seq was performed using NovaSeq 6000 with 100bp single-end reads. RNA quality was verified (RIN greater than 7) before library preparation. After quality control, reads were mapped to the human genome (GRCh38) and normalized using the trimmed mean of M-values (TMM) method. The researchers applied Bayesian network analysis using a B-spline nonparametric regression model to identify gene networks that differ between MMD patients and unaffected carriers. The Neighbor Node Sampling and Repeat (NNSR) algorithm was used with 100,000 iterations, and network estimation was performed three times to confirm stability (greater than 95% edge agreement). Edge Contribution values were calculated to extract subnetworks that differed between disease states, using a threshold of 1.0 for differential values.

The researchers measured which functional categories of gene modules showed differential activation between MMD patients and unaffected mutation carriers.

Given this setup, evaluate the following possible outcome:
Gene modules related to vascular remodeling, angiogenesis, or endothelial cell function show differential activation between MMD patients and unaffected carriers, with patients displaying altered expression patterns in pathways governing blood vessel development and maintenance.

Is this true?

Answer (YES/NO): NO